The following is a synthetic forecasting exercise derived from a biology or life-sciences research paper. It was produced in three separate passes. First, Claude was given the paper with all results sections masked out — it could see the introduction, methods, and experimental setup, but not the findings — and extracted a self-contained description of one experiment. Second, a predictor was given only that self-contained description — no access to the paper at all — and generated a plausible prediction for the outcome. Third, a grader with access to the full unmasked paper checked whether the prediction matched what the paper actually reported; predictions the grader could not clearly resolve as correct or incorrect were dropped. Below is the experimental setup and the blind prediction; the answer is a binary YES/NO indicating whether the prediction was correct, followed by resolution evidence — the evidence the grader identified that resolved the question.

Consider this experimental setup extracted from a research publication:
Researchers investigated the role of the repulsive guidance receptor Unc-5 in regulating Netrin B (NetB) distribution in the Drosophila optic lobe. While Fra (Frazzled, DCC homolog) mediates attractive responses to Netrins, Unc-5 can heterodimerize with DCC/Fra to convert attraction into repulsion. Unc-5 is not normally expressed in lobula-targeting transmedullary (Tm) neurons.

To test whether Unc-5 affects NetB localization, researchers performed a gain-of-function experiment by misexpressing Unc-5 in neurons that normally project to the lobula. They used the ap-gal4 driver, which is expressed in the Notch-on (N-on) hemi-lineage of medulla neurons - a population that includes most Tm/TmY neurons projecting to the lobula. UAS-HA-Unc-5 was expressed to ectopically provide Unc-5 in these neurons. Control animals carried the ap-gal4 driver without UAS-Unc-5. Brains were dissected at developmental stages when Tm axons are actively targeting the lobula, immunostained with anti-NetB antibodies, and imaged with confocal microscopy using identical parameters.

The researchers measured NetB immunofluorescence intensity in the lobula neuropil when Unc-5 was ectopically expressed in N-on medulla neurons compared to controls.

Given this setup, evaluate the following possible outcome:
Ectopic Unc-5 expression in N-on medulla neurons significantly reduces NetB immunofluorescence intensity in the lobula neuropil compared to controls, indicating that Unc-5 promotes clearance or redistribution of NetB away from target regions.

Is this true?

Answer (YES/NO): YES